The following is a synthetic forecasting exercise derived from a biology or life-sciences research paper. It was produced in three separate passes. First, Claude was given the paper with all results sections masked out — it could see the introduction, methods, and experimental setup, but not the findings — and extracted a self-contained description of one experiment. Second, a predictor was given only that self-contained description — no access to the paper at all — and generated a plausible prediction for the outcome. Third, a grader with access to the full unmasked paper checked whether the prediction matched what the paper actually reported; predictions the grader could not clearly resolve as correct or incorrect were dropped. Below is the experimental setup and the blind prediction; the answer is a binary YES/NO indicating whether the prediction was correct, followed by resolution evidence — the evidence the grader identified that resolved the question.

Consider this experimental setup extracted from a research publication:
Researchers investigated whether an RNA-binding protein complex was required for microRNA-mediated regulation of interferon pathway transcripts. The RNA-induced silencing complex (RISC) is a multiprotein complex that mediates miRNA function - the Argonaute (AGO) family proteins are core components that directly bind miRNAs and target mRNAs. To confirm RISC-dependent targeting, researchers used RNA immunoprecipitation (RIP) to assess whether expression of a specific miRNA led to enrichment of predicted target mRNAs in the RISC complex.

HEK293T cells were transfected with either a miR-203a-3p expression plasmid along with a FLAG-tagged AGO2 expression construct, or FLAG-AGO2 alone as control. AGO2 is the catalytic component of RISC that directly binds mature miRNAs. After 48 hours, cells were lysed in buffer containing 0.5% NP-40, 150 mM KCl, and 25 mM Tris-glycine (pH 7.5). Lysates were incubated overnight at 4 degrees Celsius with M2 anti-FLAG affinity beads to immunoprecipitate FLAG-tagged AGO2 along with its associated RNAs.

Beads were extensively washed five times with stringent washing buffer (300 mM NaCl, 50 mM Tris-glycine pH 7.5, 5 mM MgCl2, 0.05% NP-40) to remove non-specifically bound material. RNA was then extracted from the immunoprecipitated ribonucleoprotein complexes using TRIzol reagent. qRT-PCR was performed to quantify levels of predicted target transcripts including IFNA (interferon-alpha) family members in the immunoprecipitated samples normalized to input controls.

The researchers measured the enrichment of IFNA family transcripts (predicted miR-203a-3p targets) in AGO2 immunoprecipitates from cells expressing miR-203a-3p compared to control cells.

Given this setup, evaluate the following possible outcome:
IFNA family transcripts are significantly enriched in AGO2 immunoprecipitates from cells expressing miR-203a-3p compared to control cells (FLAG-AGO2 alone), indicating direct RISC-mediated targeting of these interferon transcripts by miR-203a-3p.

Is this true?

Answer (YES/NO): YES